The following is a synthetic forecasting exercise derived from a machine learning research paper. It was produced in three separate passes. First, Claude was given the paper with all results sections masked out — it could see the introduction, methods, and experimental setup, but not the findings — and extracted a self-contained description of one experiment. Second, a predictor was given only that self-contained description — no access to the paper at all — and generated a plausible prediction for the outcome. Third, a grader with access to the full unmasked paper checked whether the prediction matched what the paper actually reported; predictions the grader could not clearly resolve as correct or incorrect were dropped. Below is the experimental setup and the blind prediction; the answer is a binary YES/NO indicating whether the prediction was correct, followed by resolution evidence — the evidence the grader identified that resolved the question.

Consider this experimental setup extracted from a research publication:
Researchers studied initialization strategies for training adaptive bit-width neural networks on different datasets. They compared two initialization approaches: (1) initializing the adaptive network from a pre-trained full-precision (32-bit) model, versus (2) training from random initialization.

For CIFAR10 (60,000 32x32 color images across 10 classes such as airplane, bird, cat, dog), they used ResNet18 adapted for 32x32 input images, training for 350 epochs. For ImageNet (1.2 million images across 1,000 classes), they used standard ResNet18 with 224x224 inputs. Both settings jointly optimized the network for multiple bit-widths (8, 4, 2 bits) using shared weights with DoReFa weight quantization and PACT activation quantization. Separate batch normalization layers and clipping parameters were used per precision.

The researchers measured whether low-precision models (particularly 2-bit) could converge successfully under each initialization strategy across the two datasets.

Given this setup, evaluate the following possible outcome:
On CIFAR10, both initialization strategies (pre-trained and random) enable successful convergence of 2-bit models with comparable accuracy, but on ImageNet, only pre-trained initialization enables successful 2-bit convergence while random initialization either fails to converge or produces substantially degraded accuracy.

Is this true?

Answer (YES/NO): NO